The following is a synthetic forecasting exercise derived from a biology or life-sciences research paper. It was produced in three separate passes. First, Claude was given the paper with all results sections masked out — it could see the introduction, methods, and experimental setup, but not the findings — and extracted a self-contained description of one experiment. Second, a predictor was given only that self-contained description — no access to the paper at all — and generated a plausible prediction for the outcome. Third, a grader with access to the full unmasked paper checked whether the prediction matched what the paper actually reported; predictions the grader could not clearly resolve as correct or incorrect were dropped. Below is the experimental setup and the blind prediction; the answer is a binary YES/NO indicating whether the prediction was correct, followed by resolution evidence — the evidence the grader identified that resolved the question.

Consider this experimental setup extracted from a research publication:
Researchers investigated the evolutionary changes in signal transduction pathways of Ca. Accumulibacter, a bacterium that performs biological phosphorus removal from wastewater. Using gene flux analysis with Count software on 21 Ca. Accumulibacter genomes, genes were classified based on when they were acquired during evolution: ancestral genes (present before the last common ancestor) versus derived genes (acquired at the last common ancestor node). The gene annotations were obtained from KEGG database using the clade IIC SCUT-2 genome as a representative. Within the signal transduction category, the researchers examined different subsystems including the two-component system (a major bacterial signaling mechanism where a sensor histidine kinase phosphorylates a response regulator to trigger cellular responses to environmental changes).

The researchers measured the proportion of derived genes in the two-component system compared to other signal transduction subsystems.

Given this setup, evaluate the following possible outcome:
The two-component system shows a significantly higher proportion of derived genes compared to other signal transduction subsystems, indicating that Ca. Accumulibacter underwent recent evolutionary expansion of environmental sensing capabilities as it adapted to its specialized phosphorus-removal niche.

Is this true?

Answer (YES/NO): YES